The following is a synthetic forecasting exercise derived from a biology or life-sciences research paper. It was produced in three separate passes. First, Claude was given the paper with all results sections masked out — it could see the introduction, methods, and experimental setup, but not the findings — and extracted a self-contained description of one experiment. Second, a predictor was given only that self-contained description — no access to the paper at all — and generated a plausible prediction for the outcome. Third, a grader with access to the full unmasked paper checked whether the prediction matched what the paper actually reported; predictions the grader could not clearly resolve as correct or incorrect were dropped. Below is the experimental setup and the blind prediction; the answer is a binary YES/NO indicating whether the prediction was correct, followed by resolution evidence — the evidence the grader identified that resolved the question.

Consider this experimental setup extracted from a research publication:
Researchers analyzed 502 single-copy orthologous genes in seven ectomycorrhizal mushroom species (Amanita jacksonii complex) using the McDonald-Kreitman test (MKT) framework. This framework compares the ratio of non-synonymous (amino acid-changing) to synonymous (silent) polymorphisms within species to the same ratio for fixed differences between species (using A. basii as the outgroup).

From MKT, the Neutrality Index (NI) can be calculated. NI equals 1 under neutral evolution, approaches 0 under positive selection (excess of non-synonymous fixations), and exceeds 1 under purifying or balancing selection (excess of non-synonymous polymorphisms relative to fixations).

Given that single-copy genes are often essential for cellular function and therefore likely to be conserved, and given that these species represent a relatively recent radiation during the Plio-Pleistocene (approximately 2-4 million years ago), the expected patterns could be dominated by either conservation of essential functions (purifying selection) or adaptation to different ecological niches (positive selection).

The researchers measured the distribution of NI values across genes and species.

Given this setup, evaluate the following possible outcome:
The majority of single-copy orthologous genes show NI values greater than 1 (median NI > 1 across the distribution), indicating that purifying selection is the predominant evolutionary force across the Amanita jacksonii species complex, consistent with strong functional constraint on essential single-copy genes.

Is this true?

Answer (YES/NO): YES